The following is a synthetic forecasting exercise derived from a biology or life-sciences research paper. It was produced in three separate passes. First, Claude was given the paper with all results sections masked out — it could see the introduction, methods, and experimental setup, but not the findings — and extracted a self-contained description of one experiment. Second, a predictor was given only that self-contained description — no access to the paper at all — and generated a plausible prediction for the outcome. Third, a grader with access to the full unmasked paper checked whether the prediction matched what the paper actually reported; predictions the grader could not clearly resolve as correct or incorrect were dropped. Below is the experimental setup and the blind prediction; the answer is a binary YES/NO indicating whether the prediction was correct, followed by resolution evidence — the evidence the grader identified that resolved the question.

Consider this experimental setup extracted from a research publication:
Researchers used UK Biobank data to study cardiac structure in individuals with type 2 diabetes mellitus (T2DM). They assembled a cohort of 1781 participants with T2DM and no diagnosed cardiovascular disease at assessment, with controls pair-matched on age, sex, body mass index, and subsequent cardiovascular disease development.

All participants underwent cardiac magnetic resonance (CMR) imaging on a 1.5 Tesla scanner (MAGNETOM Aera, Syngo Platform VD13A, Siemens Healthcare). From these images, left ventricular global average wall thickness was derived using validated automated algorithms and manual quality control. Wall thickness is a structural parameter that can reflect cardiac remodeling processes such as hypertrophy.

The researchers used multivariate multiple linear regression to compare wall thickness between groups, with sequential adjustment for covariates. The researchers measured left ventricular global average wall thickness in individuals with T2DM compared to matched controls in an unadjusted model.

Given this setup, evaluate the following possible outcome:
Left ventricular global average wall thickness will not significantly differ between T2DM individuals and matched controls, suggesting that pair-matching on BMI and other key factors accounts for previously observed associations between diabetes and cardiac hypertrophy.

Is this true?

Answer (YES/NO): NO